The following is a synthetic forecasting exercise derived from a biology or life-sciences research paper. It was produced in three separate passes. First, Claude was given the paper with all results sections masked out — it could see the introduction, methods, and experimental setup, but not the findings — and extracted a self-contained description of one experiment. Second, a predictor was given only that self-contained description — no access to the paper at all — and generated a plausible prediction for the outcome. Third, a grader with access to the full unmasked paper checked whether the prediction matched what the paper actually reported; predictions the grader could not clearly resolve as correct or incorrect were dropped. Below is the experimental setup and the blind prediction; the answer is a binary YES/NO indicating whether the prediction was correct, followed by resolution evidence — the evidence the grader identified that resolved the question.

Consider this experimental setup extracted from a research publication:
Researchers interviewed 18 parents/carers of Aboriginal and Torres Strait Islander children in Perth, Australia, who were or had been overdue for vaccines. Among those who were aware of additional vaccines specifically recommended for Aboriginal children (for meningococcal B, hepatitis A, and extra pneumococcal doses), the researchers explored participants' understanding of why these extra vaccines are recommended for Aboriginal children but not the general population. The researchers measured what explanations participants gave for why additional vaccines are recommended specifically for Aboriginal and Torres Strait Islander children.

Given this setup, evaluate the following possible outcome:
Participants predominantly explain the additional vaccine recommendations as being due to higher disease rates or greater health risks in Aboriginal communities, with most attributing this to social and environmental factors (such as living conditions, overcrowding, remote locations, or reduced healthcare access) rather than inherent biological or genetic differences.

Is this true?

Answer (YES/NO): NO